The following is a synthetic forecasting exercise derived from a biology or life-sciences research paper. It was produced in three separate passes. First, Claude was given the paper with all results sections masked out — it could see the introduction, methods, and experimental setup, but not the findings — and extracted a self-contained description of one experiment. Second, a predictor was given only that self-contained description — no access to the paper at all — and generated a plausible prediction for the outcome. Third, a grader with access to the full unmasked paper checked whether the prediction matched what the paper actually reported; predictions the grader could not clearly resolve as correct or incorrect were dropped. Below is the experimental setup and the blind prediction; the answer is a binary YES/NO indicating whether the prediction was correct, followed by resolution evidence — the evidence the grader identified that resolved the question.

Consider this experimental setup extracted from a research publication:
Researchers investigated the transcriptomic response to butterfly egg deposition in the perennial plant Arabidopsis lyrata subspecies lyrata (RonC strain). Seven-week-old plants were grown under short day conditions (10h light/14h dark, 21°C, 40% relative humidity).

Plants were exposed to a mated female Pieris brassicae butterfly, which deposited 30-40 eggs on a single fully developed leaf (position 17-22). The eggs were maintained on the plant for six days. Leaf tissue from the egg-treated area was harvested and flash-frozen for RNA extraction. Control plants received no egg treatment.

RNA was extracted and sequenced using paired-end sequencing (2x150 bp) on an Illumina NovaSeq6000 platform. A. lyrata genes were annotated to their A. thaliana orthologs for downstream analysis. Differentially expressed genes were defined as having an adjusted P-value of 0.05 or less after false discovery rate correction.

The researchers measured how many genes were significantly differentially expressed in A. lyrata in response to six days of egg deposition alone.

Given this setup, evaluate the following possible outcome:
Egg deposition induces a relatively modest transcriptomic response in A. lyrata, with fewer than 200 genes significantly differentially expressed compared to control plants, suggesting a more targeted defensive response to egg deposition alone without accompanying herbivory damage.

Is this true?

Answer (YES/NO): NO